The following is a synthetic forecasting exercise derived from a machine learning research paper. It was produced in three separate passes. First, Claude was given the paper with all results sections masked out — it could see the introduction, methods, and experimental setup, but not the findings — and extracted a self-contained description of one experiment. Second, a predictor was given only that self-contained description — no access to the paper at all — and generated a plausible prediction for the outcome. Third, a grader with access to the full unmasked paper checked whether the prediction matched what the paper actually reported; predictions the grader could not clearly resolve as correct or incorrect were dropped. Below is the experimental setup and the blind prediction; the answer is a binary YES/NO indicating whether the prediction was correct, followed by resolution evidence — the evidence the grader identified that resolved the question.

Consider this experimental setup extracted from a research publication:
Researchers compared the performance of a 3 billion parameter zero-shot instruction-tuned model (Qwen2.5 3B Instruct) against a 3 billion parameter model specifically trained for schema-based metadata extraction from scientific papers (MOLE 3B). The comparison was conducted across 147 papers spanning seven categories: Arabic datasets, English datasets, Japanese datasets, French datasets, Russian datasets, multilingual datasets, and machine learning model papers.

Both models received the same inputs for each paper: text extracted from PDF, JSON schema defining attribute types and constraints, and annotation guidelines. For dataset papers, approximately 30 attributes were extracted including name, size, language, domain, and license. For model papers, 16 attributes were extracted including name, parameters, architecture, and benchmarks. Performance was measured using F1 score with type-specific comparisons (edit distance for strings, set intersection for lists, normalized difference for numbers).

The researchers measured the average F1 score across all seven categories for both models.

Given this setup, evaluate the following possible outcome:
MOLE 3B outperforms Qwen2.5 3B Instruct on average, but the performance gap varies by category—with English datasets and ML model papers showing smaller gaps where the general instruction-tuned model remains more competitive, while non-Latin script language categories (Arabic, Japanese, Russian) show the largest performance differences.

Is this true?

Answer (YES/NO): NO